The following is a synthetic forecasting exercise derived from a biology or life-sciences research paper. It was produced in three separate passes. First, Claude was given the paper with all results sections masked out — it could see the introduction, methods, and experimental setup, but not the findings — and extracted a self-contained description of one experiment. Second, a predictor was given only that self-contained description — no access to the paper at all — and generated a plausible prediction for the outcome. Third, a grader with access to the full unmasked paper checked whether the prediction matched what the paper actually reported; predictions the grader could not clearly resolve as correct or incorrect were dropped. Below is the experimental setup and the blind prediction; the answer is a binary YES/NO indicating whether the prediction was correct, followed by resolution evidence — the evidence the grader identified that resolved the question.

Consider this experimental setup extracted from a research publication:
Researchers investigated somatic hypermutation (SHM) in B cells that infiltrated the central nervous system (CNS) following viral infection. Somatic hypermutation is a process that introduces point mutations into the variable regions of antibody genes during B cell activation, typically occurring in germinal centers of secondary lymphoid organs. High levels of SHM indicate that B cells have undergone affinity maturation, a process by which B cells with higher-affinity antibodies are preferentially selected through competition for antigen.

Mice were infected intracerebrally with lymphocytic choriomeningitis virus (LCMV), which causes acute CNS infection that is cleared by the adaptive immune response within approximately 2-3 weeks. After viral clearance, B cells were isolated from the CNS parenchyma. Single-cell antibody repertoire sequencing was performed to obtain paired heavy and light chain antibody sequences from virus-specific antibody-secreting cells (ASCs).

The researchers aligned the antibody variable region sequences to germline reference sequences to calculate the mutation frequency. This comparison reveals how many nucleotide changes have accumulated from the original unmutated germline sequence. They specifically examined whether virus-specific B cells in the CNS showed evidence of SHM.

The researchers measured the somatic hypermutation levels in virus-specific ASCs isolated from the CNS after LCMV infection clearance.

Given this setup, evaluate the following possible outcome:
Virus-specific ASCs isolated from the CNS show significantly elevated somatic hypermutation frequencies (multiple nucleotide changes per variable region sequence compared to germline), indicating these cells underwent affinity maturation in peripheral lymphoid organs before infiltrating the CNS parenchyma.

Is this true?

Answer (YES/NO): YES